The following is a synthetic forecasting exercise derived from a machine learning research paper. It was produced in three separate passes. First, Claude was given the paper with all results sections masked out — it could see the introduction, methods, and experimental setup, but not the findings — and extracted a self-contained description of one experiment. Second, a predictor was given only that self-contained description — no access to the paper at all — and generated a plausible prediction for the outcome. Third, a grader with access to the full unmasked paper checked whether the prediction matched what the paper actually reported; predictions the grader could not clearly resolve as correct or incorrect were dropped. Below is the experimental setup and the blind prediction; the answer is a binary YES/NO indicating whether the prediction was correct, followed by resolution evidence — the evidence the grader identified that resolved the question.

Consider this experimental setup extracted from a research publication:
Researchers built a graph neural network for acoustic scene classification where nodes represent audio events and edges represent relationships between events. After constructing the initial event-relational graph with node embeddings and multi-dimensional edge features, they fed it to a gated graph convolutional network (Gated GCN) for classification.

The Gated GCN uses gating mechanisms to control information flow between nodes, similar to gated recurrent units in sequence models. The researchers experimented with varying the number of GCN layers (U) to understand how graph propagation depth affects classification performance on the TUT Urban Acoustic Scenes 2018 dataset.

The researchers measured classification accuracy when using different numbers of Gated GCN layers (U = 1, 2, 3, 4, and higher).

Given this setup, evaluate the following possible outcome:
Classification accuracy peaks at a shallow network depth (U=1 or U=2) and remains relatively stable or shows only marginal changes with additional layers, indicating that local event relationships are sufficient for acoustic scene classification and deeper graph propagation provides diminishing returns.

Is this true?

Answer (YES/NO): NO